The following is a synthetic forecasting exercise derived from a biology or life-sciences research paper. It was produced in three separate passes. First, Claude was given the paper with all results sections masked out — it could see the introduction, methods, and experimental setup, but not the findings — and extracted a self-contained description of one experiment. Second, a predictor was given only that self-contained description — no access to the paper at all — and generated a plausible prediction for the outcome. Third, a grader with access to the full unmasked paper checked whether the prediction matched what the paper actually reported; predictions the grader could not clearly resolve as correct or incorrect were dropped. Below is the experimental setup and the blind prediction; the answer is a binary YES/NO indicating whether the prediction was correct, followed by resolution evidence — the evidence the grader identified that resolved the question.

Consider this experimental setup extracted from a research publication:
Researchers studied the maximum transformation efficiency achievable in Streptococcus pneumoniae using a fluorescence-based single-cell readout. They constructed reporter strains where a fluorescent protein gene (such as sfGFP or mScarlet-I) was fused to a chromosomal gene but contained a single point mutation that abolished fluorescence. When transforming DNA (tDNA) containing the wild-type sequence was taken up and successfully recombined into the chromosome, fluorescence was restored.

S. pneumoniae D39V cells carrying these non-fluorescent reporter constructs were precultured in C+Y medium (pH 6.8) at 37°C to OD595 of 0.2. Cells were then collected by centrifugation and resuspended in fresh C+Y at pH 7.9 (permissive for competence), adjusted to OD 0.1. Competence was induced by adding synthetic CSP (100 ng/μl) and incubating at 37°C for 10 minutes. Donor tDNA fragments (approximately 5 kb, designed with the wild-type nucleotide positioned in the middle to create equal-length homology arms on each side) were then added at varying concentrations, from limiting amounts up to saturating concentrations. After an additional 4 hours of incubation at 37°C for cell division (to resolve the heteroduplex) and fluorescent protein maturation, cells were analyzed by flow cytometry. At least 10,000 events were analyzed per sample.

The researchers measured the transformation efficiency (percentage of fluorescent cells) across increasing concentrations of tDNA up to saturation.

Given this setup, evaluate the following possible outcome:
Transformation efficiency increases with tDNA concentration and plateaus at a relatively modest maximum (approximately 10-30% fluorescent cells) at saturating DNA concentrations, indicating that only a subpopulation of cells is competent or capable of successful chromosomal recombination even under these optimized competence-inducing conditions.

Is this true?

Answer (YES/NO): NO